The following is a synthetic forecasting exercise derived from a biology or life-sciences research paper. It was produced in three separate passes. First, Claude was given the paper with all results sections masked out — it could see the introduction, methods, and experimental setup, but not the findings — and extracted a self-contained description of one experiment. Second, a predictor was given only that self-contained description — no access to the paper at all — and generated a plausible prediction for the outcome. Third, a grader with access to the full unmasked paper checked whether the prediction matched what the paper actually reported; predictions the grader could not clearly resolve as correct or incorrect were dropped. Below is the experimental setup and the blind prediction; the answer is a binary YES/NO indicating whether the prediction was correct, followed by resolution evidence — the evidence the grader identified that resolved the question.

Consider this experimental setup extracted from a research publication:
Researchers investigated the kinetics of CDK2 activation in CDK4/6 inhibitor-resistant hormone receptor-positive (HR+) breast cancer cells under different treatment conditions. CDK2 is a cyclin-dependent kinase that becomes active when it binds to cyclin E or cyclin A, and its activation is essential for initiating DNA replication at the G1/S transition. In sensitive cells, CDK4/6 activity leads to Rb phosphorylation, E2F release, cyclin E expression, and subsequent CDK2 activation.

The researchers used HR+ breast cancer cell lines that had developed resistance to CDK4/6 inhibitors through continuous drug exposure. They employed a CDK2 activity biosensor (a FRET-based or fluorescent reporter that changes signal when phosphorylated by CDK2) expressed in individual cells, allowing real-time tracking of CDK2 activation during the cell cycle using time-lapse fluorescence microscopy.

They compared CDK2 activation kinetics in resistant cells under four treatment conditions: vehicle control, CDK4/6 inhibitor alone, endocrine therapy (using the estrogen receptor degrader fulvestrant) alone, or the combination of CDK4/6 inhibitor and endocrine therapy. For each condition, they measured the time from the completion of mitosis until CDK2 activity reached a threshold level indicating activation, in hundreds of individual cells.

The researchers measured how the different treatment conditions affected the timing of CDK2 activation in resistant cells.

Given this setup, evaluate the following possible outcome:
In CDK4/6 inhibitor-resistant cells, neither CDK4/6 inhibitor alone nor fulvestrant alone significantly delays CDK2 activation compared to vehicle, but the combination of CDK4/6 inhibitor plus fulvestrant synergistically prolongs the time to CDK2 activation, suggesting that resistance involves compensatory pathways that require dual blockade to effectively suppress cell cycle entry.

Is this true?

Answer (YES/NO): NO